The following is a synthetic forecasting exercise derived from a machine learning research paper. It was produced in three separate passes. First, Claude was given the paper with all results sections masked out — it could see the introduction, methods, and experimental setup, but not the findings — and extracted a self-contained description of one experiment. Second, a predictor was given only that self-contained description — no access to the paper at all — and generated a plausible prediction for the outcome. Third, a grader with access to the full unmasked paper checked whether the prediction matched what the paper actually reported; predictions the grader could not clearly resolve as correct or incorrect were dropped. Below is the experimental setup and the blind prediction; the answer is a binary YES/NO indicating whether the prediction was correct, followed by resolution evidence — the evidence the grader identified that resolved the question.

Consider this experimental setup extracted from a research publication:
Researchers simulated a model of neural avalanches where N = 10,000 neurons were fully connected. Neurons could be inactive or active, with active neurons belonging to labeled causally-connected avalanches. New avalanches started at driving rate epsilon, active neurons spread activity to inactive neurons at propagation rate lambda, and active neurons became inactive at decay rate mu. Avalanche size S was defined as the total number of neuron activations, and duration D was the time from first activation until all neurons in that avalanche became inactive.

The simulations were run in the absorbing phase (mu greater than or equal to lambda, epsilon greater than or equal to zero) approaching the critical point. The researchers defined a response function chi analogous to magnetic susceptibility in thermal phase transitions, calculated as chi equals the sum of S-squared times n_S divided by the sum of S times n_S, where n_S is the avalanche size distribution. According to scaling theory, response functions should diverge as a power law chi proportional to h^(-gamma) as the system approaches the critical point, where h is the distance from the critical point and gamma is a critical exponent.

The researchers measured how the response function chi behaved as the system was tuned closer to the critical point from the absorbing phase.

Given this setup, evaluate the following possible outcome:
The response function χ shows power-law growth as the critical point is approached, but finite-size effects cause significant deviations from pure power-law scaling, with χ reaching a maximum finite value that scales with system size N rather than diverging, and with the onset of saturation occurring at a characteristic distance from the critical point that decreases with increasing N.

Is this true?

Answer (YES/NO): NO